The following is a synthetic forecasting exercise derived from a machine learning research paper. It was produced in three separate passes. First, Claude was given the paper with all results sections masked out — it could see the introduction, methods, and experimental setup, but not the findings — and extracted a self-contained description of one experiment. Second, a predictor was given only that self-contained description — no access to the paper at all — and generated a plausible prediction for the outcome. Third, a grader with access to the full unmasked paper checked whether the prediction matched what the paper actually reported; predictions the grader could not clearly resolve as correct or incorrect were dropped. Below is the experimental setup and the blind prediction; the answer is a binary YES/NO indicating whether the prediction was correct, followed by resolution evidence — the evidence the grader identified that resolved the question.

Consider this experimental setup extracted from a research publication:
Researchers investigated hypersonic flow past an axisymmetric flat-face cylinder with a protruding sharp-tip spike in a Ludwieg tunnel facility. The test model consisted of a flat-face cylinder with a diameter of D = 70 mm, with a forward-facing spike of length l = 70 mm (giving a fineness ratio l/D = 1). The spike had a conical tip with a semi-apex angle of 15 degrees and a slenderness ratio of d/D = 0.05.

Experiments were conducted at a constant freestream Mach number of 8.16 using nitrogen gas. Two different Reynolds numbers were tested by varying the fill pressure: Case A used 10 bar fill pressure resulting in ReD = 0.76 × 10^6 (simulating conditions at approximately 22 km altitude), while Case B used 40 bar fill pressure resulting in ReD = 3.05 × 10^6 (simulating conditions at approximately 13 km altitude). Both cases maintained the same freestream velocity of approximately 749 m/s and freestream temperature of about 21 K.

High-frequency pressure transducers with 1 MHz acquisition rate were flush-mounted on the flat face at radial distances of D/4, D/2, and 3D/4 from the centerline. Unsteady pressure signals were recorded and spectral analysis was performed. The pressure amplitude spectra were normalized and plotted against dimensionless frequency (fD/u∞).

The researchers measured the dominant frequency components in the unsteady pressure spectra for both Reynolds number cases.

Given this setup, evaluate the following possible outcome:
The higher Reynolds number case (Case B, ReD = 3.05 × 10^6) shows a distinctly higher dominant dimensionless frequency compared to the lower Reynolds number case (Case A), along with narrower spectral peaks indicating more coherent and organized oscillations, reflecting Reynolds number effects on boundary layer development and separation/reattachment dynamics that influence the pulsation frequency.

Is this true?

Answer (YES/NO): NO